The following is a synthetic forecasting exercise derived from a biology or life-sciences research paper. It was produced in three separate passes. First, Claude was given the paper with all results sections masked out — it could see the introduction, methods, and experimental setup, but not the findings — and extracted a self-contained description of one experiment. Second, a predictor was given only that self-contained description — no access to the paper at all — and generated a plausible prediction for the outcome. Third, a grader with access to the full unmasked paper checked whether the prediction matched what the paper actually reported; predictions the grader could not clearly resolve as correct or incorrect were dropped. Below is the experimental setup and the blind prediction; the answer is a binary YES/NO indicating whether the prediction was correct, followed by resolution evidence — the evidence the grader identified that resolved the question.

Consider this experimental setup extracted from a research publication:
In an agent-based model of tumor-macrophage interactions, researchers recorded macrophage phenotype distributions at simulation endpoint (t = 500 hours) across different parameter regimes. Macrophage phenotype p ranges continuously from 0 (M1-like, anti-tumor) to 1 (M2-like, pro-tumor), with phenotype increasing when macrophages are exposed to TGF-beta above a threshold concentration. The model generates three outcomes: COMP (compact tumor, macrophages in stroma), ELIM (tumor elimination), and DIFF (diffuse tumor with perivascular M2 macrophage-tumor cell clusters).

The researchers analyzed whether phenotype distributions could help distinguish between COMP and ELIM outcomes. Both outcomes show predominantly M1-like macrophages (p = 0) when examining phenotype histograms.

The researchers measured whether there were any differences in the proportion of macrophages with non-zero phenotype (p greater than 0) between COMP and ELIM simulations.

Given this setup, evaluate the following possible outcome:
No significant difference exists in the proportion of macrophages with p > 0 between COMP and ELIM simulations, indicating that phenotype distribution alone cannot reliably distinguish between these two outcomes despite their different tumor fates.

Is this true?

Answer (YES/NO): NO